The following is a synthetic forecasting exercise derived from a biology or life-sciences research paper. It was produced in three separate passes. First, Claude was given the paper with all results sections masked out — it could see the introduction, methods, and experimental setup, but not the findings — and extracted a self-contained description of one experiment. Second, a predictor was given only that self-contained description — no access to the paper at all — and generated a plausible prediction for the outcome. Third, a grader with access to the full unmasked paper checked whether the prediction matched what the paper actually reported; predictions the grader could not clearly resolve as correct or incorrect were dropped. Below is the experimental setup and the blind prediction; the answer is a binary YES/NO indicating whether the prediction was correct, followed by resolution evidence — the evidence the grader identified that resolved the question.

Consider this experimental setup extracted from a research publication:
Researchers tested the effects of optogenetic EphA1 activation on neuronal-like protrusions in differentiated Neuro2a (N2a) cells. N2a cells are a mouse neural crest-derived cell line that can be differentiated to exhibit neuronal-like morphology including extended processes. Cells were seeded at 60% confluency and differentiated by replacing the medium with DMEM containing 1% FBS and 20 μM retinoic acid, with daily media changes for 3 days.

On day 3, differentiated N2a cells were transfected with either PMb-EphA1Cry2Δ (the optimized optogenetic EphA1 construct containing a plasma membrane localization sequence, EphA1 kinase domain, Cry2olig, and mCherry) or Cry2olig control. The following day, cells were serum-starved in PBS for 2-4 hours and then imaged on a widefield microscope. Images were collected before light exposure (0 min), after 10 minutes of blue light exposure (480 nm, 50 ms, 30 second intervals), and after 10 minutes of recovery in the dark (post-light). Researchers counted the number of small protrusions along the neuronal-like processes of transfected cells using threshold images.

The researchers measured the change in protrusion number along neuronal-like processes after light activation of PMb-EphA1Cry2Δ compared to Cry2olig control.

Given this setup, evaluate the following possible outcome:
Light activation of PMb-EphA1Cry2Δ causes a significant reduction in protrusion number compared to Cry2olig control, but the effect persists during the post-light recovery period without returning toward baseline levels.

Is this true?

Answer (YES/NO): NO